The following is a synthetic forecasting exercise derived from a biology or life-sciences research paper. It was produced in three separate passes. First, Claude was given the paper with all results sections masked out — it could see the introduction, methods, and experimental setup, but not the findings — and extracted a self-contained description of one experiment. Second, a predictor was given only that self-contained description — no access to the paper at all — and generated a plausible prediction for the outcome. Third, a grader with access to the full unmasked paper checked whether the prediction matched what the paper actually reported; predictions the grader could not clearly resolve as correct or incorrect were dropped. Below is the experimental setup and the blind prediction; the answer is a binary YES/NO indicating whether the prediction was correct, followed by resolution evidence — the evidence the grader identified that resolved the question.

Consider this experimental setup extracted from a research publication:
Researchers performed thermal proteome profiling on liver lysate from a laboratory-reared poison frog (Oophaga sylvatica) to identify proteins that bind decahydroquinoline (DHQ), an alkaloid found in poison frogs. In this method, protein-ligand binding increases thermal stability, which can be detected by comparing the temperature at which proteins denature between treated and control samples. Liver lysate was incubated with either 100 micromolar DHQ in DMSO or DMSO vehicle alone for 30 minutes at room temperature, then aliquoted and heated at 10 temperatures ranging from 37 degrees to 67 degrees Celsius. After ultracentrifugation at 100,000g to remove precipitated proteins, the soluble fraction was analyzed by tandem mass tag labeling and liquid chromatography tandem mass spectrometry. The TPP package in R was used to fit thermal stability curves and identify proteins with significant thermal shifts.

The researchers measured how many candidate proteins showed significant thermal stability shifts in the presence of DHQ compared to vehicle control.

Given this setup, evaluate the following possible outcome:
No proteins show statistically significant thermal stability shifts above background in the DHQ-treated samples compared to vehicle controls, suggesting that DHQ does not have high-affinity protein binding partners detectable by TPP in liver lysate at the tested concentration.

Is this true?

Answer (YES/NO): NO